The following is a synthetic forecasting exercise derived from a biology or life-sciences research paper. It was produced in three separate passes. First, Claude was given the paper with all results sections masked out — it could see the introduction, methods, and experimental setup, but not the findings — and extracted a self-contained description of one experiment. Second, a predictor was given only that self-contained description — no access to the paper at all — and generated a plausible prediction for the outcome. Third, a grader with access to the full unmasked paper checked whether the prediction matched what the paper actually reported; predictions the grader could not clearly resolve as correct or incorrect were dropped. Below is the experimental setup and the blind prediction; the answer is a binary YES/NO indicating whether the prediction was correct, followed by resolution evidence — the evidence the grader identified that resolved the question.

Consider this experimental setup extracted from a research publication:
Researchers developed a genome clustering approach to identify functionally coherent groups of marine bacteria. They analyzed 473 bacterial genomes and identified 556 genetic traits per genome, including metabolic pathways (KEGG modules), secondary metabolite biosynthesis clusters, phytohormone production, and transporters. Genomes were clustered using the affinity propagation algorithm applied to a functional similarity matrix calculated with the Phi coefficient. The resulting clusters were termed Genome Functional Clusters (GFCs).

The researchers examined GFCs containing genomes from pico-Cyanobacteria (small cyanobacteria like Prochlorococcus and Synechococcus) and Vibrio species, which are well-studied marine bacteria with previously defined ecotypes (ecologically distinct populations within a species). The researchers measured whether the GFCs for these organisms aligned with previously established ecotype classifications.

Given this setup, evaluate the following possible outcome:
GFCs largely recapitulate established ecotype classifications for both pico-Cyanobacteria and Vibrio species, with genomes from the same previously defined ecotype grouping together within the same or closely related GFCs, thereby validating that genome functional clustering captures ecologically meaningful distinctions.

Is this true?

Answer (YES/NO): YES